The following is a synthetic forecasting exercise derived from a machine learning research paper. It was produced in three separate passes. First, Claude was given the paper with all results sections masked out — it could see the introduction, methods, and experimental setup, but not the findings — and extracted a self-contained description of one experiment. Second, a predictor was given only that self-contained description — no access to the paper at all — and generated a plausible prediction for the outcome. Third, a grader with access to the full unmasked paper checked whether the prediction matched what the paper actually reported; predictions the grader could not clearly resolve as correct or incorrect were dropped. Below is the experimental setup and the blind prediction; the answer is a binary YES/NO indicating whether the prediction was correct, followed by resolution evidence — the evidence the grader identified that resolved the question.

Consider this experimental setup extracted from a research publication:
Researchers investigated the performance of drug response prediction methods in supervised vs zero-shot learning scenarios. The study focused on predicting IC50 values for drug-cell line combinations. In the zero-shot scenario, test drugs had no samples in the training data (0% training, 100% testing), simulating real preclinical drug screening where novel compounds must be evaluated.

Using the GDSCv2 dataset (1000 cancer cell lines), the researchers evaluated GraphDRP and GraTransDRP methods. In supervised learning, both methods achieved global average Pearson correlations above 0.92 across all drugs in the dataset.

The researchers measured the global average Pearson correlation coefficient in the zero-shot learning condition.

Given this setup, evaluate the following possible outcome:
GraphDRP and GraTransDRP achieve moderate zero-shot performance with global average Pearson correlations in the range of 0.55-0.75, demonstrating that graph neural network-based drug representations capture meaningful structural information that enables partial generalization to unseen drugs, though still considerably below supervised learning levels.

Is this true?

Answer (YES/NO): NO